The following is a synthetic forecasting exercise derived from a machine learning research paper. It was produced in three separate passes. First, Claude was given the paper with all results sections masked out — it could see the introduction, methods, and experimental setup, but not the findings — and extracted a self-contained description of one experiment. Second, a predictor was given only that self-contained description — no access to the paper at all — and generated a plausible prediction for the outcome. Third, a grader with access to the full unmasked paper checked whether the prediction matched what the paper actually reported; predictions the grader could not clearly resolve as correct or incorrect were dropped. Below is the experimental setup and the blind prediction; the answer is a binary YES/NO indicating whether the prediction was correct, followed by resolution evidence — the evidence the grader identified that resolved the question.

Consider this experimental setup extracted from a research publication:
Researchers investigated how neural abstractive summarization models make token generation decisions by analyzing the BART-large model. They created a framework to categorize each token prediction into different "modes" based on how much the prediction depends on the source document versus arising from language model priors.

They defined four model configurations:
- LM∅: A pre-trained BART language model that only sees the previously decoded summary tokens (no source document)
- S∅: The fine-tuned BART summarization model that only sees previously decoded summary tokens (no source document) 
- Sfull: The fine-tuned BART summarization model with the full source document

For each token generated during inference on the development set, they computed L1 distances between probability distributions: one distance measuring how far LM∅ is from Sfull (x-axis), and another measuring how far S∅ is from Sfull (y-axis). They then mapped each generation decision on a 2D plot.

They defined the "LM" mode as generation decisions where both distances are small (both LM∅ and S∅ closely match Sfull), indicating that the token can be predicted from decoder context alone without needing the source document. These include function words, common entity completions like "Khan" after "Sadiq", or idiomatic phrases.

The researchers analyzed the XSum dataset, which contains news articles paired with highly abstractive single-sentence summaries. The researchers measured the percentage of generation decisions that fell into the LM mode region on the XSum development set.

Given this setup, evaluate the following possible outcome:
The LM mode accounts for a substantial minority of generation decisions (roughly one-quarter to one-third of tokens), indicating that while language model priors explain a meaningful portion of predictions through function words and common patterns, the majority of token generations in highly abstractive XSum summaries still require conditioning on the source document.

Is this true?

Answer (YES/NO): NO